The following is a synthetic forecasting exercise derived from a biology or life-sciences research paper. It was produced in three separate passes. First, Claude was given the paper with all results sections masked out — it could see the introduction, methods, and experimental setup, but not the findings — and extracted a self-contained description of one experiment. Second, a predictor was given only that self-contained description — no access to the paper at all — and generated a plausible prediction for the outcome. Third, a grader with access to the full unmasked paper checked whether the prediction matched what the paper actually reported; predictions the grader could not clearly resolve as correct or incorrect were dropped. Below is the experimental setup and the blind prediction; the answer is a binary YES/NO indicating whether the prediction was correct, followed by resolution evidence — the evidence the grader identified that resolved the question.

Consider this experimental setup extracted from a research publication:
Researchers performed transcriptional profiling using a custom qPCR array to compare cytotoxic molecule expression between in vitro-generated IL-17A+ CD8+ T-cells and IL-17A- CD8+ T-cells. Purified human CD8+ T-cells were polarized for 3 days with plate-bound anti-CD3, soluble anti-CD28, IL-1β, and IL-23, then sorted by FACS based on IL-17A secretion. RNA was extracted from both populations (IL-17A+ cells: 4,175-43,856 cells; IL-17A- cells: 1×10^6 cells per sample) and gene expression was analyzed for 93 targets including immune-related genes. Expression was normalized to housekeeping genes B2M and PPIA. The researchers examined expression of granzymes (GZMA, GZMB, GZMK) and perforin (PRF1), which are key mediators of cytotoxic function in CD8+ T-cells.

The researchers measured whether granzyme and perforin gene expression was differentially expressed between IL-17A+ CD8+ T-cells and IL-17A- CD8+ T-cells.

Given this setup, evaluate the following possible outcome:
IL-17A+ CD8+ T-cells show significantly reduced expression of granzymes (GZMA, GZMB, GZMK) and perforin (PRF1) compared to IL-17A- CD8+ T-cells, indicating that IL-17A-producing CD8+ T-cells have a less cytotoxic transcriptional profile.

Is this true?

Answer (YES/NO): NO